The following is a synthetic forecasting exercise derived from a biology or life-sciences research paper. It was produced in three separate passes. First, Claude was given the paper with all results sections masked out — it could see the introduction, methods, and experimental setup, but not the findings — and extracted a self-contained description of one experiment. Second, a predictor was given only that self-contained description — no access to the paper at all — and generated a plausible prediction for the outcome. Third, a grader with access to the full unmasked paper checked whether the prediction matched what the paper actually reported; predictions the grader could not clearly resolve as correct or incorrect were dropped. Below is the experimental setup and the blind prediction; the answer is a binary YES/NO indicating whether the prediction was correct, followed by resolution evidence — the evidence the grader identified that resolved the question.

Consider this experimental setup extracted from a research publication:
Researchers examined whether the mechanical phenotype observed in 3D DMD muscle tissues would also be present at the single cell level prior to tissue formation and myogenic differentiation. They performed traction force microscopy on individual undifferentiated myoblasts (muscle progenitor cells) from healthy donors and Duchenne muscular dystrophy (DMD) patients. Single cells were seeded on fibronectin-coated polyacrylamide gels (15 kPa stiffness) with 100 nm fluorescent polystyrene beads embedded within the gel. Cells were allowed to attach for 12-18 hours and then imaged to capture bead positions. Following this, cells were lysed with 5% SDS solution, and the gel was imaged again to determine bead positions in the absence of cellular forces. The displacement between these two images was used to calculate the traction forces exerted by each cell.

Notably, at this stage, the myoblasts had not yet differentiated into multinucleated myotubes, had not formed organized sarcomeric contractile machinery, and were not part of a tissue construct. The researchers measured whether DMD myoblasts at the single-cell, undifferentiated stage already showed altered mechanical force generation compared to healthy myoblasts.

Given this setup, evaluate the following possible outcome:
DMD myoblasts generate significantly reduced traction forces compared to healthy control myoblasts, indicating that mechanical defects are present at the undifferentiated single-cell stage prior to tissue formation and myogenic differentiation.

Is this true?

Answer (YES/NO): NO